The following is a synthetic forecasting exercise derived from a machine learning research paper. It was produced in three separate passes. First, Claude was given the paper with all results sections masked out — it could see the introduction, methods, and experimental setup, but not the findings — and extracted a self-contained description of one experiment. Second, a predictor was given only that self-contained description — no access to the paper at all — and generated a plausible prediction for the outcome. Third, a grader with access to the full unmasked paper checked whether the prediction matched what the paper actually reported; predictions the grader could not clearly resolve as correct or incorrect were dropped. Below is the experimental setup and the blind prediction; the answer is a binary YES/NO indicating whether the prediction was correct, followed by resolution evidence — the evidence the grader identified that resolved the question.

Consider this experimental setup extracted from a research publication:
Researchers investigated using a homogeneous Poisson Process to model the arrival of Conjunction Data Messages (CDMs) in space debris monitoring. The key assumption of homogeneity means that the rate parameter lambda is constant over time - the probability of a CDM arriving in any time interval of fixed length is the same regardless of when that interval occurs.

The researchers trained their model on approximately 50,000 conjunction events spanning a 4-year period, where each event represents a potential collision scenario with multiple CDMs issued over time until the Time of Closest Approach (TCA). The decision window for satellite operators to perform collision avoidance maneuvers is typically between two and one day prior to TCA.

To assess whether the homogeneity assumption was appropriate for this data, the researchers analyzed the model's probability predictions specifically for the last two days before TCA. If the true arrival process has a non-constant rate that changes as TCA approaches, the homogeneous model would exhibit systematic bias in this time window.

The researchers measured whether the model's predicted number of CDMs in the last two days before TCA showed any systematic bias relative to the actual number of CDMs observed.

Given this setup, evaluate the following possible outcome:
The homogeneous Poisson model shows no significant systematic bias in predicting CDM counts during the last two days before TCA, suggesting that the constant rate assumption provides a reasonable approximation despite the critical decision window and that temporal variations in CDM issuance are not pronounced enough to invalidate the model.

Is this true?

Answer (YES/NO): NO